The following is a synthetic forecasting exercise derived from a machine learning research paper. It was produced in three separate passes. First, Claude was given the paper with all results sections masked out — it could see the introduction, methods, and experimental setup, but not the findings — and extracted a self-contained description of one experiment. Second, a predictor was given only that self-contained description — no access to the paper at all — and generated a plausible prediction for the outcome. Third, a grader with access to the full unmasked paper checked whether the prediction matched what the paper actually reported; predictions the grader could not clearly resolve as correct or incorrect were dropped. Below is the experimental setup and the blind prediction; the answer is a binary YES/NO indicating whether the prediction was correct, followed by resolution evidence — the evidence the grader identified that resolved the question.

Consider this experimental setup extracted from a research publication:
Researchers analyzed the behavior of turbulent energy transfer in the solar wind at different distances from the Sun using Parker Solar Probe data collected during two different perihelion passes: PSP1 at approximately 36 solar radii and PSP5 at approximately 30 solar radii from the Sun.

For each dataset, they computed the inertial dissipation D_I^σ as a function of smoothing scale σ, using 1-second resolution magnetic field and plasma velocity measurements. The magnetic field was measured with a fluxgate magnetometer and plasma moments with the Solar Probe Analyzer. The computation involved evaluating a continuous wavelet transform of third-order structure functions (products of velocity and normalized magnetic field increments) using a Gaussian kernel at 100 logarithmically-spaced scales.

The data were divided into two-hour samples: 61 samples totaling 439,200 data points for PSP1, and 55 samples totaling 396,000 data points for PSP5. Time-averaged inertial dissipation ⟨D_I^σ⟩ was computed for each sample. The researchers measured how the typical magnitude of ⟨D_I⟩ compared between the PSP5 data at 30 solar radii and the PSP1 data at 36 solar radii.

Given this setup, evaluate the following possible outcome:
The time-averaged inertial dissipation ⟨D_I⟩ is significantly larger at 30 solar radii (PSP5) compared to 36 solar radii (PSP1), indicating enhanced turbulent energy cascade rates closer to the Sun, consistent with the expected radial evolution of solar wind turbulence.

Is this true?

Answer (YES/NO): NO